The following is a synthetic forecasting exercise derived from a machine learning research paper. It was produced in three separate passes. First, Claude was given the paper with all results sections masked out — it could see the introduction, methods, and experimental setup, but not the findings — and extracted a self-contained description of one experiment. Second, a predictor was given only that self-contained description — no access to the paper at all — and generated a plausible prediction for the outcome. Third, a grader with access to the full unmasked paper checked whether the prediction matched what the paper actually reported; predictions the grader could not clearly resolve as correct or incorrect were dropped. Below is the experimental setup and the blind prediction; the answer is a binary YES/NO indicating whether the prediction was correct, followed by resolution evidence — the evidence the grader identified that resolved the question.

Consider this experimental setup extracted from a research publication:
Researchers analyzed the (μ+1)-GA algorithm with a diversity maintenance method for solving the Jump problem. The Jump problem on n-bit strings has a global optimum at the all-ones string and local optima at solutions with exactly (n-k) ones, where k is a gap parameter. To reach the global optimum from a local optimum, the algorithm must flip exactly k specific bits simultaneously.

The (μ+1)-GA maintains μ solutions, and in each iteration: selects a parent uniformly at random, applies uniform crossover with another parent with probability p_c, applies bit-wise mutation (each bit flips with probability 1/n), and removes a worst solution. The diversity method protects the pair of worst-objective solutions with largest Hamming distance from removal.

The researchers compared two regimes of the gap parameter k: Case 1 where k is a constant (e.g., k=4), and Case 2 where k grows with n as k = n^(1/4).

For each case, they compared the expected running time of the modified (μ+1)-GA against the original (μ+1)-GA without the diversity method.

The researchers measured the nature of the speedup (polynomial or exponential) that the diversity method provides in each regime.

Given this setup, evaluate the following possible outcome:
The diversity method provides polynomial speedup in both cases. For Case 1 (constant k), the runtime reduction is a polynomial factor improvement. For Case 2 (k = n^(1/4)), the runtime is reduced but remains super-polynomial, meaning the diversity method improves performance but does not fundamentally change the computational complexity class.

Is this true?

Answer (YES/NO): NO